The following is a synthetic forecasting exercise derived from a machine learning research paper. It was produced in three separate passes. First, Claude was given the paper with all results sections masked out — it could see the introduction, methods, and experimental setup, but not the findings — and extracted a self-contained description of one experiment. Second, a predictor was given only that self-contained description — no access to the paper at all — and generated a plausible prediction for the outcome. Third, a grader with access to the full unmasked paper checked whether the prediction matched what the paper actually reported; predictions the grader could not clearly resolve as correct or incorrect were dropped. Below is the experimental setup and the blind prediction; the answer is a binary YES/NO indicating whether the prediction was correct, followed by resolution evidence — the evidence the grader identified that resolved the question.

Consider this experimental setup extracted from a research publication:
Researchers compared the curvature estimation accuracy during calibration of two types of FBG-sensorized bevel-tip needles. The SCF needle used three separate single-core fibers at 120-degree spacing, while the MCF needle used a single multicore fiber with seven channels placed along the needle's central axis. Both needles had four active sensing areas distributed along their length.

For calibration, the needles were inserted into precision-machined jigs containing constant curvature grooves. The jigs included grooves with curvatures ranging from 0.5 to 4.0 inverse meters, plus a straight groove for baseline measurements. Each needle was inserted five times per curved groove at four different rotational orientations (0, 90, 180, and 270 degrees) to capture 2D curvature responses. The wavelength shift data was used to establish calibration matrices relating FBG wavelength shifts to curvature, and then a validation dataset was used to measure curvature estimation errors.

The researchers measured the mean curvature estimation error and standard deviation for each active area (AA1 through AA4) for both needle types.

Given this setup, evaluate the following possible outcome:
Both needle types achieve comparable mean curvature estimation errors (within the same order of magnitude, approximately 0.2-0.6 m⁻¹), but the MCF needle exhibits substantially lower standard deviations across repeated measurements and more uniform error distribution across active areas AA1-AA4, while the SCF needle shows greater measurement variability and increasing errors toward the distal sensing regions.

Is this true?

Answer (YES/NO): NO